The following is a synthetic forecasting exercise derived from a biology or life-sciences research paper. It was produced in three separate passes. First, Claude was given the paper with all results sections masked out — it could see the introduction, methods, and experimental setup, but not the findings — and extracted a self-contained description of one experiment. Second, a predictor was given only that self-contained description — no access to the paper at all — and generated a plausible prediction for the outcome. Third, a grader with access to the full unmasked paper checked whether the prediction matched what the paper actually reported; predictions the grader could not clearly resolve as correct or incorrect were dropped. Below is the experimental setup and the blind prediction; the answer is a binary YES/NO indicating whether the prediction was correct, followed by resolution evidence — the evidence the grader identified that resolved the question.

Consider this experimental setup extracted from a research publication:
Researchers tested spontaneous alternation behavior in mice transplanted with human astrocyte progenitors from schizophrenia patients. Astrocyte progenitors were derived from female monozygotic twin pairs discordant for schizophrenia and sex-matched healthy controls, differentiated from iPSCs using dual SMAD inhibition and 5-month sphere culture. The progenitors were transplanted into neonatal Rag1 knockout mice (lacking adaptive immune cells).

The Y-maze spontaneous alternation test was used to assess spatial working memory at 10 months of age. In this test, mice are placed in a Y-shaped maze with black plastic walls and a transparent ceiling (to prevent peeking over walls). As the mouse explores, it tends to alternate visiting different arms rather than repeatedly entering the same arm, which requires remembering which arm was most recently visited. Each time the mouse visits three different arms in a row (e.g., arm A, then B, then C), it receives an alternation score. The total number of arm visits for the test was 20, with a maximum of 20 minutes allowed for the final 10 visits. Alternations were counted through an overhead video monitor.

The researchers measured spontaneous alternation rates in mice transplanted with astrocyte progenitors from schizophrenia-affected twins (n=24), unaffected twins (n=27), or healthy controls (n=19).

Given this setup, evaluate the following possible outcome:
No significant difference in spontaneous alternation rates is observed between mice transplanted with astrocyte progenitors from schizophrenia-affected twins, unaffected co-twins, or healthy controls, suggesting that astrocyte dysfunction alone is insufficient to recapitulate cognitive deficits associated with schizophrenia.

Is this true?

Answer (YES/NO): YES